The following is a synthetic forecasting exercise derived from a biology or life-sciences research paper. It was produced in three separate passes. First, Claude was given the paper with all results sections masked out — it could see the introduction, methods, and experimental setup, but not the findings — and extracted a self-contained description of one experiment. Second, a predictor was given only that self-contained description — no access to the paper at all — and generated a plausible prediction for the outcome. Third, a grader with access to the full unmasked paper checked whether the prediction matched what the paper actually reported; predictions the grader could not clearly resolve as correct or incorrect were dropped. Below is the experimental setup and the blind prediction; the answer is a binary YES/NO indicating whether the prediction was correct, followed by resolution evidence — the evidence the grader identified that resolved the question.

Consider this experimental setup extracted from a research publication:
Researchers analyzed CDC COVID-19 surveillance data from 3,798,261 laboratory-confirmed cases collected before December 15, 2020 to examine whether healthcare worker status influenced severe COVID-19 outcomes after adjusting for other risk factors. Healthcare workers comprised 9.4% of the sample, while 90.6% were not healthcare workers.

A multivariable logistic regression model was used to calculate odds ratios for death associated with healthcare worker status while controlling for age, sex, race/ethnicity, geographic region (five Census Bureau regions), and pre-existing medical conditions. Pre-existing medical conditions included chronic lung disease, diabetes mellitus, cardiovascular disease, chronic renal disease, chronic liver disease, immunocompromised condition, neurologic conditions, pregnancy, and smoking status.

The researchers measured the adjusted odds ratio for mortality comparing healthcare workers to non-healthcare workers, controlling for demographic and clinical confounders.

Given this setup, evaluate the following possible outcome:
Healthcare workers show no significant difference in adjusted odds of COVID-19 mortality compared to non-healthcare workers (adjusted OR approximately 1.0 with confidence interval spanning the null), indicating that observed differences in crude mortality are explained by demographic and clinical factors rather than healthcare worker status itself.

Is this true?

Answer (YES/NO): NO